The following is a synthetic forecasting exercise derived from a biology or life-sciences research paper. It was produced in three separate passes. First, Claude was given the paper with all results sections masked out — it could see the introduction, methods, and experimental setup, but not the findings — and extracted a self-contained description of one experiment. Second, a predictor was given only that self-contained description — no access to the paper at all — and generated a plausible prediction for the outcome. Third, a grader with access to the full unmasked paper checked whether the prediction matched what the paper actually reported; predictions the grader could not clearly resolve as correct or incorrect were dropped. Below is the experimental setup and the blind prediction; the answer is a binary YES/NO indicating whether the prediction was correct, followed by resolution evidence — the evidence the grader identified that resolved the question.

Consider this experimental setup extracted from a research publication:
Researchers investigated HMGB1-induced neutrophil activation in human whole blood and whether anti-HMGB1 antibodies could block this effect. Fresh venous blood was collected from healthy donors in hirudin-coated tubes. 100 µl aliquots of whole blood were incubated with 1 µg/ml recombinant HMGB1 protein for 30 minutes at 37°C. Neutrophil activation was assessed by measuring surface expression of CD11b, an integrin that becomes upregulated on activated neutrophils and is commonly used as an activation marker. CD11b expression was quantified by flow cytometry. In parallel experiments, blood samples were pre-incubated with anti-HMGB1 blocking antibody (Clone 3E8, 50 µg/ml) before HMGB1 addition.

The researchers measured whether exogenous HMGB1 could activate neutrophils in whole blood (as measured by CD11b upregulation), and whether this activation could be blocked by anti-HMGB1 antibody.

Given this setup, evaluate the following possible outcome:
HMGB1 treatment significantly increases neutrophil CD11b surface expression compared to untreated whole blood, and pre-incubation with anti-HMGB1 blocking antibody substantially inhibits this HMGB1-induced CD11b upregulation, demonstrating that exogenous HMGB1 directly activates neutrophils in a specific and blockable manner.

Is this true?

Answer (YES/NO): NO